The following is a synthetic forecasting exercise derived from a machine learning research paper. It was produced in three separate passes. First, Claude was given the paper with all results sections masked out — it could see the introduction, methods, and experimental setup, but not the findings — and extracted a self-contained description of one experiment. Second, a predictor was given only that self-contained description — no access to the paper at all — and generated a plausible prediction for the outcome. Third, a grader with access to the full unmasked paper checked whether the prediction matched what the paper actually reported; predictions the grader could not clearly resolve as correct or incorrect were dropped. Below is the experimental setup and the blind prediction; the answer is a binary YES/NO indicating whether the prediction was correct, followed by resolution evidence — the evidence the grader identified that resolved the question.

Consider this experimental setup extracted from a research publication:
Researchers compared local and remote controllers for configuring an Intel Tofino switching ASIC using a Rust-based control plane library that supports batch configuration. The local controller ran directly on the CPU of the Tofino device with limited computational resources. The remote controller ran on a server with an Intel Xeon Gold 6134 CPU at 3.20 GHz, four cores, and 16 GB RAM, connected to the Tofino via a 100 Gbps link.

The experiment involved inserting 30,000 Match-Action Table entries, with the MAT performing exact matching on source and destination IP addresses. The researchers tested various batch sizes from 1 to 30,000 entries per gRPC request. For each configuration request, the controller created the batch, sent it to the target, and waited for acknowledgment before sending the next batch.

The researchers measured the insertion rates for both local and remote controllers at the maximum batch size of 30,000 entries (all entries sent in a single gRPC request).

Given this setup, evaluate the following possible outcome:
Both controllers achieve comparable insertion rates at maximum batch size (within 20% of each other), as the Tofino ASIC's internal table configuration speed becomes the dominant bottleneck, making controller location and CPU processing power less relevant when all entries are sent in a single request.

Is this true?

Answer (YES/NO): YES